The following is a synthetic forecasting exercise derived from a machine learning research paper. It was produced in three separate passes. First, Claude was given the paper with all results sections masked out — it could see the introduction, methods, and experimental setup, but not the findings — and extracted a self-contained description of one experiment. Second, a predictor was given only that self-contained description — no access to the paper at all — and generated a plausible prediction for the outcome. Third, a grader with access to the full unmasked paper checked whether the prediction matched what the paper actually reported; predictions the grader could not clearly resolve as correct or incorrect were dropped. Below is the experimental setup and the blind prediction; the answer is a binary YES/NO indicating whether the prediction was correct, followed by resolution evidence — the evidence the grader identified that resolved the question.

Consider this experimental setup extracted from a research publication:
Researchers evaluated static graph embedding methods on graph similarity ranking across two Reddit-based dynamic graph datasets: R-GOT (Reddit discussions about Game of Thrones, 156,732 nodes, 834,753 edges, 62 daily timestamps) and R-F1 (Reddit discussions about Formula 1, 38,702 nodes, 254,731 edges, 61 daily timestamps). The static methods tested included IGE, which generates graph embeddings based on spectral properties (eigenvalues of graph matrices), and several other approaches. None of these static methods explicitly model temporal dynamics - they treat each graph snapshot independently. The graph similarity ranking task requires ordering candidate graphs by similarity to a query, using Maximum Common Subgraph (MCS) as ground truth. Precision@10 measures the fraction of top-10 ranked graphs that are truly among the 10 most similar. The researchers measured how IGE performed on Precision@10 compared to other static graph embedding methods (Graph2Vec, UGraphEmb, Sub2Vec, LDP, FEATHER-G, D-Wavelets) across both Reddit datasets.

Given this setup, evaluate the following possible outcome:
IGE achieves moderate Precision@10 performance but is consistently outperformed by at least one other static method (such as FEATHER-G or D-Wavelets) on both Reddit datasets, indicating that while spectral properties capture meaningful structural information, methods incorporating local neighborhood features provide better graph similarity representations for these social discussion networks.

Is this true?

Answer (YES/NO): NO